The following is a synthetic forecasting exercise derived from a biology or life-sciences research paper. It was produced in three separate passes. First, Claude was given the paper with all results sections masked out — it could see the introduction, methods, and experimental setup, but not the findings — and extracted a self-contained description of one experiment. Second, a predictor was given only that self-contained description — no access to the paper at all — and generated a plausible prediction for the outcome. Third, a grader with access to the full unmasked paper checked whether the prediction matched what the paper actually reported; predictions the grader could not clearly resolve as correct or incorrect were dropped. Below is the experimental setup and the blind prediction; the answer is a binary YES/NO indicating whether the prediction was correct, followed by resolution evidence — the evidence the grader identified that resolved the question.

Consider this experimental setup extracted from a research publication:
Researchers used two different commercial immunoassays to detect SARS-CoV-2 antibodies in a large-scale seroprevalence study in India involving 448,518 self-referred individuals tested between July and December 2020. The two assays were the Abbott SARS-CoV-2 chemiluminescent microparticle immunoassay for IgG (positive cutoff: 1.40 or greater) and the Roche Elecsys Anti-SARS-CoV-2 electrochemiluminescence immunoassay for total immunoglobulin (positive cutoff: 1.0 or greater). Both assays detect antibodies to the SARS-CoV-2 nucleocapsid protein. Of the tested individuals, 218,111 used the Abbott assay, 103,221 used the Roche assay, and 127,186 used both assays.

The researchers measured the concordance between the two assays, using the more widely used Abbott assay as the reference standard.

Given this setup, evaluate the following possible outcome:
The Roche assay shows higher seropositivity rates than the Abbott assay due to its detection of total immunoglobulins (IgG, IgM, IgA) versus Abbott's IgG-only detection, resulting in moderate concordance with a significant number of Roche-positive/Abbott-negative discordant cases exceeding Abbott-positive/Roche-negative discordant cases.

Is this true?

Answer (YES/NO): NO